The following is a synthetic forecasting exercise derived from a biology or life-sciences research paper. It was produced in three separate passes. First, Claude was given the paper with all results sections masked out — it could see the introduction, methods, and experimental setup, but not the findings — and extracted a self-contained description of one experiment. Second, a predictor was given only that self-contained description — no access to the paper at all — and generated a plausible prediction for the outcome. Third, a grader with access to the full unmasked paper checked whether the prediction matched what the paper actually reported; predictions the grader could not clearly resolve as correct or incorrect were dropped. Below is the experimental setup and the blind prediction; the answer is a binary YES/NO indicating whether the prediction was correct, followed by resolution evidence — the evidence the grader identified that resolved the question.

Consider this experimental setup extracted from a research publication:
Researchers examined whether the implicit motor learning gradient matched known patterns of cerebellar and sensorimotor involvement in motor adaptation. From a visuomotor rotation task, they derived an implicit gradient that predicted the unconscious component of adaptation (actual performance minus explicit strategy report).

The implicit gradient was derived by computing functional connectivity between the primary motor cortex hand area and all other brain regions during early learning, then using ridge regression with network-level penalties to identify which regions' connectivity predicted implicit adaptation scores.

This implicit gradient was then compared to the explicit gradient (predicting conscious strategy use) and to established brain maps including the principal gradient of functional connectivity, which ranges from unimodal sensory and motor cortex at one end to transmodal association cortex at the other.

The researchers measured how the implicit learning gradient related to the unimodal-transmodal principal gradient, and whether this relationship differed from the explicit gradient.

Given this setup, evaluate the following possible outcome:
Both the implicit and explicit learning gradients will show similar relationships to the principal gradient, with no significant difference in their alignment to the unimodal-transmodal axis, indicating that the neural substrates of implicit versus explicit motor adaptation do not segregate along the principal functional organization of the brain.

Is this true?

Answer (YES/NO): NO